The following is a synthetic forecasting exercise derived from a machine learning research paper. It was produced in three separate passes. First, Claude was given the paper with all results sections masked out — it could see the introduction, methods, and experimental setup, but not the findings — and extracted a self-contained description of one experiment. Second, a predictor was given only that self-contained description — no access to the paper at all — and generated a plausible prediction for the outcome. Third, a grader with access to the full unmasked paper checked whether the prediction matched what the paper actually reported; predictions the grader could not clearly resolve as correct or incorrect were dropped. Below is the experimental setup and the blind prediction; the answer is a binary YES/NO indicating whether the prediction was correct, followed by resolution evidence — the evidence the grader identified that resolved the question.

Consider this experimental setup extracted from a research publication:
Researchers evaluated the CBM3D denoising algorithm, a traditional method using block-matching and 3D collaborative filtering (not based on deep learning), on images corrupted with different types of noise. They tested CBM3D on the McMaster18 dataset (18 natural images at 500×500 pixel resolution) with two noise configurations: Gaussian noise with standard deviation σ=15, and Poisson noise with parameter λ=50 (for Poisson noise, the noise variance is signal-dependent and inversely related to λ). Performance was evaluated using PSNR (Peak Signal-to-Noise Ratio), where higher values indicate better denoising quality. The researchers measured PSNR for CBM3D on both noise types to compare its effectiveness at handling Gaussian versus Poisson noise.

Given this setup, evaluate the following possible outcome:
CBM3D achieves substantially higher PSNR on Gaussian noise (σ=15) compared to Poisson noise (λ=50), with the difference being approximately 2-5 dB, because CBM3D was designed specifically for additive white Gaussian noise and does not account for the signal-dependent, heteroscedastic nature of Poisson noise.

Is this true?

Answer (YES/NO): YES